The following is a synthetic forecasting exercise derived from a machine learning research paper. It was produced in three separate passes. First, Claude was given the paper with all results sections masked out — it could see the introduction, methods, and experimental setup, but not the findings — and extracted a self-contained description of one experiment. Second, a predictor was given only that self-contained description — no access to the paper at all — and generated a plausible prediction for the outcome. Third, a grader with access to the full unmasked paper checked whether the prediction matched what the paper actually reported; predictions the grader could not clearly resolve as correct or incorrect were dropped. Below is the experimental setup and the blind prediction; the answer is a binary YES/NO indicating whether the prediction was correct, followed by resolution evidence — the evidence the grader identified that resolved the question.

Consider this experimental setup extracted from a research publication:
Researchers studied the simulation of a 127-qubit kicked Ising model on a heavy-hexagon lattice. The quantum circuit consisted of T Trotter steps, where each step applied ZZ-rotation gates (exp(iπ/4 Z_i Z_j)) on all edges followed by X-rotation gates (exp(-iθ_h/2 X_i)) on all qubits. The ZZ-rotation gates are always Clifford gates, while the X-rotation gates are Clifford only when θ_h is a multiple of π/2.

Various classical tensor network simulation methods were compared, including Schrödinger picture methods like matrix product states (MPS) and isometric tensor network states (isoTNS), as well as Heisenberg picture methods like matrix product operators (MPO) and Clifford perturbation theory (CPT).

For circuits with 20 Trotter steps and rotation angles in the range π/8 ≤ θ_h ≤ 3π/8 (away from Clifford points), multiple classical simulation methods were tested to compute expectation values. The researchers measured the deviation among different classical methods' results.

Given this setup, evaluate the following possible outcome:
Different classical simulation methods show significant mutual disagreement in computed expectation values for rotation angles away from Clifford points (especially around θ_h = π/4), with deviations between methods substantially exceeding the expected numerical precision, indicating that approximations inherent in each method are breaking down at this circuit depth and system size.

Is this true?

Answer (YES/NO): YES